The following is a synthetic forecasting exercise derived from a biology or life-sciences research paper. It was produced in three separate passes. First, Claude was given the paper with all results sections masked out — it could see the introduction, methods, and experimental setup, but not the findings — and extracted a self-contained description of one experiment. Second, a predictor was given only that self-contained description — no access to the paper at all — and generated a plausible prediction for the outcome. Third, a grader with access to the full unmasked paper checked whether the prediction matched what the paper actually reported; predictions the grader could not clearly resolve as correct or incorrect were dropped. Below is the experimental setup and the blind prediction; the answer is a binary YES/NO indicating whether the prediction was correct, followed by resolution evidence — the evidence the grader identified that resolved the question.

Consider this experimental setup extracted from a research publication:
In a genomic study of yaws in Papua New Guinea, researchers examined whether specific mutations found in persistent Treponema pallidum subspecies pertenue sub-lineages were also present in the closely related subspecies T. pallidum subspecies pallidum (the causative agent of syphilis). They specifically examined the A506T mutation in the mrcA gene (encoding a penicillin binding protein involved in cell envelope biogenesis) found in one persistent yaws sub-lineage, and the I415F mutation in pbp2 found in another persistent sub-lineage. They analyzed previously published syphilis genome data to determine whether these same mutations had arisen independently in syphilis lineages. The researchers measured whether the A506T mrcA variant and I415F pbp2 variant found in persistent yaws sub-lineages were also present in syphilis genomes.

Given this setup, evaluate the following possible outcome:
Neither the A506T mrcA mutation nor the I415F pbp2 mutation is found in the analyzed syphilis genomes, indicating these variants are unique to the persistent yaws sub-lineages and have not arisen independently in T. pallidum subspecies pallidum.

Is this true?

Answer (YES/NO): NO